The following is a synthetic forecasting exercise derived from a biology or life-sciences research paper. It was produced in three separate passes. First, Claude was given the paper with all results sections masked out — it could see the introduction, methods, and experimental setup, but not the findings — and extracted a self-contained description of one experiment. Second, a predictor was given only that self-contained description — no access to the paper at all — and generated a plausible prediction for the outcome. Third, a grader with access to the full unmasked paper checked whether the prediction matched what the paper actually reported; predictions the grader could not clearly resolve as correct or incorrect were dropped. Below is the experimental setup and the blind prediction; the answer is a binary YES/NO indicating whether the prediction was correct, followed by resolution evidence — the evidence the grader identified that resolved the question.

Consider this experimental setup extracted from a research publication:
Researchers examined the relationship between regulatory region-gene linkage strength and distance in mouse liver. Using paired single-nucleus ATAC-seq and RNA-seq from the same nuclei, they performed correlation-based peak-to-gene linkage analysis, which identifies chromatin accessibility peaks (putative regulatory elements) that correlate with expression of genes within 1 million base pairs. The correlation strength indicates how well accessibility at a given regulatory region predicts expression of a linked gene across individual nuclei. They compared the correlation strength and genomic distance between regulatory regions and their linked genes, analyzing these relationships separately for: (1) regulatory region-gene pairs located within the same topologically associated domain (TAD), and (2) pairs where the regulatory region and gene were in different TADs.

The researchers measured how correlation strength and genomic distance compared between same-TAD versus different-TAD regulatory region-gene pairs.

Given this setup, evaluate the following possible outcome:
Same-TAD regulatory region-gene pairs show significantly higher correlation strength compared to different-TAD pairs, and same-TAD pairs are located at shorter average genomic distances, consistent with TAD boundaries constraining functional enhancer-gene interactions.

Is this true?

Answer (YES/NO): YES